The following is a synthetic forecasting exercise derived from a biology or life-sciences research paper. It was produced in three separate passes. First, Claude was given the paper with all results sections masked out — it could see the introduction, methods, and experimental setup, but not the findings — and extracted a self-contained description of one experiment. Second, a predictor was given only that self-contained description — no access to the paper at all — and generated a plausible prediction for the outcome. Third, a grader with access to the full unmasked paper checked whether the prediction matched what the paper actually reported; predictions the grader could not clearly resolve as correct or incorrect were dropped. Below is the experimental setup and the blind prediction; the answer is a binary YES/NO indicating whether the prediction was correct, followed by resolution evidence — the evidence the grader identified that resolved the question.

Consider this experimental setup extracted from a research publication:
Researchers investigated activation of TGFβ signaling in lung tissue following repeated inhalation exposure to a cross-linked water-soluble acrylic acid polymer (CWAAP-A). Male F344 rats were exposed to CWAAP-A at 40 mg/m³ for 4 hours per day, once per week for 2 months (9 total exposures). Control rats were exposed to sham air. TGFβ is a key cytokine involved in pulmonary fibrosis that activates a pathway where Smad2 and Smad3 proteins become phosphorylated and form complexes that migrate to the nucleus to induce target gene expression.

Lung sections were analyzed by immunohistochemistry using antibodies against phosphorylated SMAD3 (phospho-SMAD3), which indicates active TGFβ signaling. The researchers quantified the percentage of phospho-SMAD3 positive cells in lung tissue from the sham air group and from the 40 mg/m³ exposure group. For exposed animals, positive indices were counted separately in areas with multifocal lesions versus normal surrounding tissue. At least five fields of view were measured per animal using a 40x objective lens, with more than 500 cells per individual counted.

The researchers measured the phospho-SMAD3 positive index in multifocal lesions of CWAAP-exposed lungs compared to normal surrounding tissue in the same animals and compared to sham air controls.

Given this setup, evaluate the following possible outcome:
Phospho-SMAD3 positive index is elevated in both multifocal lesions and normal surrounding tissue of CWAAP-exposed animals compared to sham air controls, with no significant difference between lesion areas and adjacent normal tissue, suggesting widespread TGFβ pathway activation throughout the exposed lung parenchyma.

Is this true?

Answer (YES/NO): NO